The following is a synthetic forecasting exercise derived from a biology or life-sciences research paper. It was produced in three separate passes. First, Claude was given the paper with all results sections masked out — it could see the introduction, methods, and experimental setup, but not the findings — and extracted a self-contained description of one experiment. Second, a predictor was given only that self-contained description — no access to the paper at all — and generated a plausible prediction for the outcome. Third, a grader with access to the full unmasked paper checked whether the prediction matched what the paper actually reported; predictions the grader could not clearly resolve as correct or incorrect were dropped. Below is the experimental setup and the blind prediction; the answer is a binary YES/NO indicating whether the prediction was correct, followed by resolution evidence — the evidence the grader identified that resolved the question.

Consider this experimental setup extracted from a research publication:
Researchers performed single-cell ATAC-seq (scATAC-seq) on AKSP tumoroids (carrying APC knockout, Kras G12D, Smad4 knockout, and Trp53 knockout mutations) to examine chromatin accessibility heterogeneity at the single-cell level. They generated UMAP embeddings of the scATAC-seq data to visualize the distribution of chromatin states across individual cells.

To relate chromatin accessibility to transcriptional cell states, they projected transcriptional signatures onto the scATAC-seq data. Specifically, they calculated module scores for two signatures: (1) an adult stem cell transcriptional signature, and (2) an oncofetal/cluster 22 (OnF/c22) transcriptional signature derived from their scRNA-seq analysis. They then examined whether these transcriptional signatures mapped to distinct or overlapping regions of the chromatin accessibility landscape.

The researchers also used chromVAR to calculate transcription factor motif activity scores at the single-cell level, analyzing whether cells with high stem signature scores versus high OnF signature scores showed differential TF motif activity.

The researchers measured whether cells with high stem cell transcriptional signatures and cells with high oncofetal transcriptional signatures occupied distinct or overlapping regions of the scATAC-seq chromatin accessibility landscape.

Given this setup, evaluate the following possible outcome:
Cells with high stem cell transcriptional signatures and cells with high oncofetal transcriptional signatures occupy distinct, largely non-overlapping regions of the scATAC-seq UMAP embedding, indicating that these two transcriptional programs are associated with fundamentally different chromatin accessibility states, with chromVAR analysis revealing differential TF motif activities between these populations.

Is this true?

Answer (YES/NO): NO